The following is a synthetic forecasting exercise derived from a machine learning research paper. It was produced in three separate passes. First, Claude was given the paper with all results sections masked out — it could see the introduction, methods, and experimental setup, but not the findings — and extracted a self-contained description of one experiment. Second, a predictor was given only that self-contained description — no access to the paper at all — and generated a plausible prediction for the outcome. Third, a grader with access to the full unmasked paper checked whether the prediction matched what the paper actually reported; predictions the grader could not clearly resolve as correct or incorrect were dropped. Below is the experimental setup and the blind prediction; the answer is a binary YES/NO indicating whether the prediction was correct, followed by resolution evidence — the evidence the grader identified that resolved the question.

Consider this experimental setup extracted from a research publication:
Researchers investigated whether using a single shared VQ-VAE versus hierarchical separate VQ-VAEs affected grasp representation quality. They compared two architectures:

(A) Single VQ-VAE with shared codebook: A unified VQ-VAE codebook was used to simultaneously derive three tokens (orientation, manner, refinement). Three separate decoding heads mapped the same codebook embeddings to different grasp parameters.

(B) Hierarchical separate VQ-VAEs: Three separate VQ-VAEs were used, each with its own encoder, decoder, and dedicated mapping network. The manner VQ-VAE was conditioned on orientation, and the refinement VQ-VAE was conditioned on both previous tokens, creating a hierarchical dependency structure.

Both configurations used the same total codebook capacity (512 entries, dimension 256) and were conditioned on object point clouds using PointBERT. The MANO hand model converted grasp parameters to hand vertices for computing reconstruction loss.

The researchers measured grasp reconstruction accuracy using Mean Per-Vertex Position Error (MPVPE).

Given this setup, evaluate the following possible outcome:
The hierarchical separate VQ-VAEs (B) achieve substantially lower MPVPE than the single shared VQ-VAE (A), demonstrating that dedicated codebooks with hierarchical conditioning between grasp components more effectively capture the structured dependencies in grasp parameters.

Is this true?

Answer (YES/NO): YES